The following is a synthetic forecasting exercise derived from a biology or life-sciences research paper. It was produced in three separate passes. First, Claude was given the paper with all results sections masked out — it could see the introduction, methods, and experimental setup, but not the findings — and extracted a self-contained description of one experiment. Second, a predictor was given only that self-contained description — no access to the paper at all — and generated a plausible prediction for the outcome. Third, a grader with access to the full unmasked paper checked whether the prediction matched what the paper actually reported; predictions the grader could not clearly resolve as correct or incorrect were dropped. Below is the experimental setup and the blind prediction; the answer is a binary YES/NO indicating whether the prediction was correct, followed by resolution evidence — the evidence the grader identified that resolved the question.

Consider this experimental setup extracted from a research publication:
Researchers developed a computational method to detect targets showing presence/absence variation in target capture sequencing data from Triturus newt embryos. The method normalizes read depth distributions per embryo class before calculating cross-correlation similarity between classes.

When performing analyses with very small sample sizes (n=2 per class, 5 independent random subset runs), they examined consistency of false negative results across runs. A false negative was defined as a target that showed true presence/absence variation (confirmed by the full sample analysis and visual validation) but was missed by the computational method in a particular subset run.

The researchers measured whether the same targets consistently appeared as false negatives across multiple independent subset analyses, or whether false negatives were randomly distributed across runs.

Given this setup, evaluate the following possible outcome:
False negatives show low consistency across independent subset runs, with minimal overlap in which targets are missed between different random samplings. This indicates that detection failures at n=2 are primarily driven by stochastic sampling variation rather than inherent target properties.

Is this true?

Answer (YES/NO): YES